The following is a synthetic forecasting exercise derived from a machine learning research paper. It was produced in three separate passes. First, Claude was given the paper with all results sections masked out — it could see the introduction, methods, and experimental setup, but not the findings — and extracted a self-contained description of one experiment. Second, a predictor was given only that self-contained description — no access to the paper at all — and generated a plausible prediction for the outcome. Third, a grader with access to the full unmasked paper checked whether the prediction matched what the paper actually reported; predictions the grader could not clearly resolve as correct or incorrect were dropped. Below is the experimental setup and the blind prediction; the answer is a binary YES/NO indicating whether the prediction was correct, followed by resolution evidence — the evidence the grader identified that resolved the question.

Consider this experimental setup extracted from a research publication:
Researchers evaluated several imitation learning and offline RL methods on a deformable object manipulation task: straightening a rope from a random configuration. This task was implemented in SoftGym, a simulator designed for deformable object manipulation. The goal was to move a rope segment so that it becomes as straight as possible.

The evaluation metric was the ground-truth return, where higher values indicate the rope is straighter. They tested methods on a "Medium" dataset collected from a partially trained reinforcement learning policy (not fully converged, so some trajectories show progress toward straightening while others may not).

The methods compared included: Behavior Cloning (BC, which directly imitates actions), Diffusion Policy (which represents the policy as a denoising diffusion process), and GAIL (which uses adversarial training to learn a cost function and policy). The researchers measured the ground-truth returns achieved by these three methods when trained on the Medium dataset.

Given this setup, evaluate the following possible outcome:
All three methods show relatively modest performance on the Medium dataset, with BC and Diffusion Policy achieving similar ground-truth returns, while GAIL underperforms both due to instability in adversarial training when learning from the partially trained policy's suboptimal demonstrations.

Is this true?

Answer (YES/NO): NO